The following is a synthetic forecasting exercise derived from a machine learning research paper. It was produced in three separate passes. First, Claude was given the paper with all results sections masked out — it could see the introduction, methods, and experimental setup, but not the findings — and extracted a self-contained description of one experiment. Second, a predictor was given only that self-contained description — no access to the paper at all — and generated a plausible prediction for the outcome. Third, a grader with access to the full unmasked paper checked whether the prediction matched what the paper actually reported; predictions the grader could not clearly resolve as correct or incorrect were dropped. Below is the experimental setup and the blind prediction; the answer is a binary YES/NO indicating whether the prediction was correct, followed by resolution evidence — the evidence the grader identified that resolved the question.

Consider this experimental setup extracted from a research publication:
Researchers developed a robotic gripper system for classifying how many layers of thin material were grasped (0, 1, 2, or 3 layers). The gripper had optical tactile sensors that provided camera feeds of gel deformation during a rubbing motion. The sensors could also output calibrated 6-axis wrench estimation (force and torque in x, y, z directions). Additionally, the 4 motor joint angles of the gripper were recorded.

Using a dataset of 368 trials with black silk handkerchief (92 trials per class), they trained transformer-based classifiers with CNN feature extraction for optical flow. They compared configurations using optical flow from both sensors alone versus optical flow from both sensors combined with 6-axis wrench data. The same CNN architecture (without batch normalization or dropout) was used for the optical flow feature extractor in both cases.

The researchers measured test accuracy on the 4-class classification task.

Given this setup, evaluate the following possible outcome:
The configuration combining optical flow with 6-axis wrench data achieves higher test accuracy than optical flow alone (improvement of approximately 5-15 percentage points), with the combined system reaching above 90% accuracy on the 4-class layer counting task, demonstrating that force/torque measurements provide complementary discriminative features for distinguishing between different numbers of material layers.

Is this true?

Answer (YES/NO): NO